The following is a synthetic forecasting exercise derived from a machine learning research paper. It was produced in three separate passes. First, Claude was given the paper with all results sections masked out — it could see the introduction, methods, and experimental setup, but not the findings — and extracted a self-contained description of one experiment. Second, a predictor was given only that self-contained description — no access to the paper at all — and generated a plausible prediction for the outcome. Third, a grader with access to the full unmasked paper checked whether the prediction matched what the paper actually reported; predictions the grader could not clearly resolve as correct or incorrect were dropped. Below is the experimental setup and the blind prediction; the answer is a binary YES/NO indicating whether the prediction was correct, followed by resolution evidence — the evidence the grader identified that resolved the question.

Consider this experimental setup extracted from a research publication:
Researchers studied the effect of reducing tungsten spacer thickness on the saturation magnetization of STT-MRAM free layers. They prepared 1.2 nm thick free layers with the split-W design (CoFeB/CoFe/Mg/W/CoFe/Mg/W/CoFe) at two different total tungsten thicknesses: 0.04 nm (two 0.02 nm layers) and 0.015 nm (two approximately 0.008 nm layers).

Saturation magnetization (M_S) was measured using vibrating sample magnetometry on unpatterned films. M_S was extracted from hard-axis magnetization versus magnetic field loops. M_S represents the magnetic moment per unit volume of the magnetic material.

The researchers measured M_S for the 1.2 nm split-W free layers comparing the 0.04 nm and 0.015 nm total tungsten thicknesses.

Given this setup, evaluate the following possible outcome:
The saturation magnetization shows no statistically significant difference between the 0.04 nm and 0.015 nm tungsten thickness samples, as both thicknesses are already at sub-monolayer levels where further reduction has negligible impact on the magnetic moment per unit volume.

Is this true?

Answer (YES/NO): NO